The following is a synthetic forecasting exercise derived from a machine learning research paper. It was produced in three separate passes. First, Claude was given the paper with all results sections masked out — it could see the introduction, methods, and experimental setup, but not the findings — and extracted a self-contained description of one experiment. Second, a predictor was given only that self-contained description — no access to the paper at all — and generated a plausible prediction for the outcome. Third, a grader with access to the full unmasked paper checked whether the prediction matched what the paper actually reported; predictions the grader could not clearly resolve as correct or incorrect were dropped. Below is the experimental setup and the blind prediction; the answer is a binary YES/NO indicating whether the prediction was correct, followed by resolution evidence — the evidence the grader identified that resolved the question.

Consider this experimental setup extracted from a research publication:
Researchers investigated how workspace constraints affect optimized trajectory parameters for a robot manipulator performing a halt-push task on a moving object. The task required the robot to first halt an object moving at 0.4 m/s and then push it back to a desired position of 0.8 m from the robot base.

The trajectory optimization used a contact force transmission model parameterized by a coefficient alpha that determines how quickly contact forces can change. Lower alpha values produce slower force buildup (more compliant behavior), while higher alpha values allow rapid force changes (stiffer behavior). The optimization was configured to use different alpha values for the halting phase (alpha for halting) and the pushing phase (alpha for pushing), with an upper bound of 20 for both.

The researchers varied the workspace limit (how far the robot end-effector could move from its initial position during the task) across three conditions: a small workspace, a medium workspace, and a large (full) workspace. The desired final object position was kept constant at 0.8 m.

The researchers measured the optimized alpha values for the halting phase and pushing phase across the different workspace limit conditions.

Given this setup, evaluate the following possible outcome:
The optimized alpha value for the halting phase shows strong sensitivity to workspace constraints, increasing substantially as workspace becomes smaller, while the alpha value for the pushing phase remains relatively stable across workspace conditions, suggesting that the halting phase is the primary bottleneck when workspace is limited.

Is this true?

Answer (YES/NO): YES